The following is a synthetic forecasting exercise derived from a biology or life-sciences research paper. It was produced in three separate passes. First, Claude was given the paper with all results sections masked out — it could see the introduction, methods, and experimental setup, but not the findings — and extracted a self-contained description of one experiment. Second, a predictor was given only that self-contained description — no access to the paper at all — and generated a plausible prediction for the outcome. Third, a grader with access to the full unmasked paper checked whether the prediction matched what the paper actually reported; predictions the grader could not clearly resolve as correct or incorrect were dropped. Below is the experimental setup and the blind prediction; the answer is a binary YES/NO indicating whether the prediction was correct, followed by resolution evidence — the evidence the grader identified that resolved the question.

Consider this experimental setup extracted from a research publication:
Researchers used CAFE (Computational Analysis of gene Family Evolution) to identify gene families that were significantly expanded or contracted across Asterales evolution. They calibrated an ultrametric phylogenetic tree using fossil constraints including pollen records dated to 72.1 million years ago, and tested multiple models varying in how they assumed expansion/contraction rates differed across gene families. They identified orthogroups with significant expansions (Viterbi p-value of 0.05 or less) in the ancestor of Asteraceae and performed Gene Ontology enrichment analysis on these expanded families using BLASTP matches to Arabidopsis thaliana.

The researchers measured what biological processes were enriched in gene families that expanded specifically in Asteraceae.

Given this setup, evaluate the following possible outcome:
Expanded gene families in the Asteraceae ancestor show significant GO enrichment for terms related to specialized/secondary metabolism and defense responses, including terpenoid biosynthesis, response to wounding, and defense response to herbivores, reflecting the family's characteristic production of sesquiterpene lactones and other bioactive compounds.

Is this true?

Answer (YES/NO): NO